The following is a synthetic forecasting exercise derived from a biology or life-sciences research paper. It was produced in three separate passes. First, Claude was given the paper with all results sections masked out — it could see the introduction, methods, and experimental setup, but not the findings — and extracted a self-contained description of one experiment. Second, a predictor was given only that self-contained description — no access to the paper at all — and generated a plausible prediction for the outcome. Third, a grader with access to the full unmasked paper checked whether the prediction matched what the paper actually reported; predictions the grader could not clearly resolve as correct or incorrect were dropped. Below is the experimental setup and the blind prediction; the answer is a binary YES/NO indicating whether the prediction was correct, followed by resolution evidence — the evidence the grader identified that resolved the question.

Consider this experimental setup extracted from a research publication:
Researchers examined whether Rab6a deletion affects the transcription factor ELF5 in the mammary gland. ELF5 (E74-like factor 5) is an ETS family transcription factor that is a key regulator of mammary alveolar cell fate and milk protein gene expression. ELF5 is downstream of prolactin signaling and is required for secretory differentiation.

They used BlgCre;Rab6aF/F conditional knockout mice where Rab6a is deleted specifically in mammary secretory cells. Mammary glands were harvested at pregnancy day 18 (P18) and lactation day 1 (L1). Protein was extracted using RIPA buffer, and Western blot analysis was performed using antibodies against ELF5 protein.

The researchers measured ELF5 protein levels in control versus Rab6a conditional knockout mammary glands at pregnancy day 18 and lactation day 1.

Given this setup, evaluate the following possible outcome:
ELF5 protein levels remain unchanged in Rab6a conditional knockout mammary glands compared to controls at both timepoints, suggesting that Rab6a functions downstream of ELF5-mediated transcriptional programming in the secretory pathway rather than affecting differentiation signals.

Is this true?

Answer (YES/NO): NO